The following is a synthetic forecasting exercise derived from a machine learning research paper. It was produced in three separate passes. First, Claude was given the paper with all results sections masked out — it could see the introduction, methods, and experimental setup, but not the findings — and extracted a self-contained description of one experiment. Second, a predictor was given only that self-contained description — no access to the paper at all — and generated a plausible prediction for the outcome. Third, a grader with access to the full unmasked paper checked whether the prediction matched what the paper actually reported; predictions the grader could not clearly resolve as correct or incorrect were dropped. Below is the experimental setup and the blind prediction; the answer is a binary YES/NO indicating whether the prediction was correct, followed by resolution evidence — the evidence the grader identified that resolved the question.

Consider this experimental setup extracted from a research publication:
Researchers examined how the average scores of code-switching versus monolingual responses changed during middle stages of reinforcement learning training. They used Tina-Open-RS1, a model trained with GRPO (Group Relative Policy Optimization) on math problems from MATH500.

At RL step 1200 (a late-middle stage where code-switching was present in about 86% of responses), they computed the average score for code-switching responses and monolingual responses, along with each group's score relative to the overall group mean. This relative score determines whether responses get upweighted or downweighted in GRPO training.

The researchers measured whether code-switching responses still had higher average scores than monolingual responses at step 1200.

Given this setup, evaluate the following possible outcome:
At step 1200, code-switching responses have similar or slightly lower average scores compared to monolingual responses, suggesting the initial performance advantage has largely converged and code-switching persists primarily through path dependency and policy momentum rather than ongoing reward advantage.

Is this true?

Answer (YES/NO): YES